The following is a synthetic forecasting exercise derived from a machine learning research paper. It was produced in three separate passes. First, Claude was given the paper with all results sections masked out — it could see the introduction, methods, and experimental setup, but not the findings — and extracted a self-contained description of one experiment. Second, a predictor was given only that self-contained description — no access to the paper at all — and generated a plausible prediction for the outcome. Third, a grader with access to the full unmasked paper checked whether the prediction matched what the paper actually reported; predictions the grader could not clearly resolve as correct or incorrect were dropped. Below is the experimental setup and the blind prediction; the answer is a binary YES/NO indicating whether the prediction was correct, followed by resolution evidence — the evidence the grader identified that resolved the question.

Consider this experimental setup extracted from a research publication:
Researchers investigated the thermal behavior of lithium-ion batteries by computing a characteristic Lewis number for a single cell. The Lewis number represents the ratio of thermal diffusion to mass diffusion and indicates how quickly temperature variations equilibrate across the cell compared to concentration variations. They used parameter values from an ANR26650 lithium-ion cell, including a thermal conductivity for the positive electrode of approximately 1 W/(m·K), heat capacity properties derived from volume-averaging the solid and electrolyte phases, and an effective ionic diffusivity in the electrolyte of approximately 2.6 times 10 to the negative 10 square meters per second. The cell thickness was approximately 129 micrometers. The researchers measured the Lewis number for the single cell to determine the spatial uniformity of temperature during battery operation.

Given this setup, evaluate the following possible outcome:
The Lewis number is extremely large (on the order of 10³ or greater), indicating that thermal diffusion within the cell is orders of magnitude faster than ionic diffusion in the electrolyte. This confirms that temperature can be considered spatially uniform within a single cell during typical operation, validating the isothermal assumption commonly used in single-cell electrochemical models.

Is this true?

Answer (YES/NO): YES